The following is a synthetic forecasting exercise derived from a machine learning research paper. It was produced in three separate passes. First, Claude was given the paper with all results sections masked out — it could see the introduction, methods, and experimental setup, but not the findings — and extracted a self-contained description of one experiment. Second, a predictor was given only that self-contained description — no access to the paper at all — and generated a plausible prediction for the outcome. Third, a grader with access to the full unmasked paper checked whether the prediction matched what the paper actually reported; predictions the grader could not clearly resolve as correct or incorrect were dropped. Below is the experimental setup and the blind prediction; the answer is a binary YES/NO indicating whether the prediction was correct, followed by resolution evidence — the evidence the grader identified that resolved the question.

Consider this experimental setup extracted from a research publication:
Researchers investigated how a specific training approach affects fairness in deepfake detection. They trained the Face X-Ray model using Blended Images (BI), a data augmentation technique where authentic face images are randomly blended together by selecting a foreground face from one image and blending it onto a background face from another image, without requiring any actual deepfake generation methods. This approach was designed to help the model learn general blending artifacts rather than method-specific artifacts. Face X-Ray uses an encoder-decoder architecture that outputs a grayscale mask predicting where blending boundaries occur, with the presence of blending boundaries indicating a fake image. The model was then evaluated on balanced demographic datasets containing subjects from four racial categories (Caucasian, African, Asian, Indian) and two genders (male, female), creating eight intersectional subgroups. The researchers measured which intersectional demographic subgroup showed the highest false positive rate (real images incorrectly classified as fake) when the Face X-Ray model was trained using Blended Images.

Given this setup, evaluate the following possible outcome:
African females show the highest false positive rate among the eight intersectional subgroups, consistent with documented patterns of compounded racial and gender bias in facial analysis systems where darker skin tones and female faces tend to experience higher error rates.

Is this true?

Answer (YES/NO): NO